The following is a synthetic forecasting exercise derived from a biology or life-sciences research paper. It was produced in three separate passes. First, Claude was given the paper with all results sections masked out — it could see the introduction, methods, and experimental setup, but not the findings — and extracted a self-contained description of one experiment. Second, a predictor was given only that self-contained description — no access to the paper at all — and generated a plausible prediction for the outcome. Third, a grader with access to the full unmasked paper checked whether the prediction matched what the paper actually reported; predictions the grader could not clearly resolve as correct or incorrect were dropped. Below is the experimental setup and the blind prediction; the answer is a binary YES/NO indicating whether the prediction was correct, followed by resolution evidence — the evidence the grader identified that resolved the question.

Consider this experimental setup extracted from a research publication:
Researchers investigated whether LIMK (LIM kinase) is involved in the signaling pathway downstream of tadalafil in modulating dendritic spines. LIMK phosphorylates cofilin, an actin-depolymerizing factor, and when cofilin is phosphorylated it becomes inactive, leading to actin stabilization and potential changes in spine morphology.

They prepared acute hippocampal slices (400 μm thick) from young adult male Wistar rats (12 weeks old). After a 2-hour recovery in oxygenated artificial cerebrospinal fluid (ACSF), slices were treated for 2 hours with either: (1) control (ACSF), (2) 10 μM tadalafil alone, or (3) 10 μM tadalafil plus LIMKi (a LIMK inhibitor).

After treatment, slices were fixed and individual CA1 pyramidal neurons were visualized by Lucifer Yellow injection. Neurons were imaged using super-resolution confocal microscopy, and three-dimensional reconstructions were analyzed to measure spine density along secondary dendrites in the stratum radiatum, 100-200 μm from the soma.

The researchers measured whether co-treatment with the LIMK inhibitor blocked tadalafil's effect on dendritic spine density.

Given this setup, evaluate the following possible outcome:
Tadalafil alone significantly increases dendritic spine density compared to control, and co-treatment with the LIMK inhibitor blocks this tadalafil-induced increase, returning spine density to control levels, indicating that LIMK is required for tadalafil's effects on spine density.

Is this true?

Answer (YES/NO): NO